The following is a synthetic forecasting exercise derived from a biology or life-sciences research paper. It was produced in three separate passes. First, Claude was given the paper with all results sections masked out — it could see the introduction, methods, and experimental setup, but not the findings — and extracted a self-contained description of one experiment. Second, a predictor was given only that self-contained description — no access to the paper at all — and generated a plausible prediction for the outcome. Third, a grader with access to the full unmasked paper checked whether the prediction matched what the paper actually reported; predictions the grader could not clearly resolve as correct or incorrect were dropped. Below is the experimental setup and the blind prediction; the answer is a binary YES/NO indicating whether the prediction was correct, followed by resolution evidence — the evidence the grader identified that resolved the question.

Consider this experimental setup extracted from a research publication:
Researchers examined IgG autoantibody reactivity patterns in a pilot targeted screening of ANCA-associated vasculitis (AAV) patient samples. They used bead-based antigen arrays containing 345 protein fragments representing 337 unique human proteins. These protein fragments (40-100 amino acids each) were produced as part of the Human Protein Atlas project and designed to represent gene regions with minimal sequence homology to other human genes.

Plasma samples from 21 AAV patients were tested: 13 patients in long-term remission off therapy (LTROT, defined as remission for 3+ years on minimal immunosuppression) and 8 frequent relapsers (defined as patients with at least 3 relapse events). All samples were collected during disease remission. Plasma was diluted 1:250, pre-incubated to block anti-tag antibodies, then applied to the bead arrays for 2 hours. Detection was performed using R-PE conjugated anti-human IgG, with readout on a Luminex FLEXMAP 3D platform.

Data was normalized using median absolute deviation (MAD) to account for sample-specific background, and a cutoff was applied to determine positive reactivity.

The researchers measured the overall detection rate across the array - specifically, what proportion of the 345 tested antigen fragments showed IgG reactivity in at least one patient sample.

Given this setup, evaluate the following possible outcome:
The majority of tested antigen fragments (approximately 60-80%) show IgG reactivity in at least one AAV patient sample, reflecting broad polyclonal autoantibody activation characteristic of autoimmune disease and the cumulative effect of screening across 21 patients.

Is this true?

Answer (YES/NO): NO